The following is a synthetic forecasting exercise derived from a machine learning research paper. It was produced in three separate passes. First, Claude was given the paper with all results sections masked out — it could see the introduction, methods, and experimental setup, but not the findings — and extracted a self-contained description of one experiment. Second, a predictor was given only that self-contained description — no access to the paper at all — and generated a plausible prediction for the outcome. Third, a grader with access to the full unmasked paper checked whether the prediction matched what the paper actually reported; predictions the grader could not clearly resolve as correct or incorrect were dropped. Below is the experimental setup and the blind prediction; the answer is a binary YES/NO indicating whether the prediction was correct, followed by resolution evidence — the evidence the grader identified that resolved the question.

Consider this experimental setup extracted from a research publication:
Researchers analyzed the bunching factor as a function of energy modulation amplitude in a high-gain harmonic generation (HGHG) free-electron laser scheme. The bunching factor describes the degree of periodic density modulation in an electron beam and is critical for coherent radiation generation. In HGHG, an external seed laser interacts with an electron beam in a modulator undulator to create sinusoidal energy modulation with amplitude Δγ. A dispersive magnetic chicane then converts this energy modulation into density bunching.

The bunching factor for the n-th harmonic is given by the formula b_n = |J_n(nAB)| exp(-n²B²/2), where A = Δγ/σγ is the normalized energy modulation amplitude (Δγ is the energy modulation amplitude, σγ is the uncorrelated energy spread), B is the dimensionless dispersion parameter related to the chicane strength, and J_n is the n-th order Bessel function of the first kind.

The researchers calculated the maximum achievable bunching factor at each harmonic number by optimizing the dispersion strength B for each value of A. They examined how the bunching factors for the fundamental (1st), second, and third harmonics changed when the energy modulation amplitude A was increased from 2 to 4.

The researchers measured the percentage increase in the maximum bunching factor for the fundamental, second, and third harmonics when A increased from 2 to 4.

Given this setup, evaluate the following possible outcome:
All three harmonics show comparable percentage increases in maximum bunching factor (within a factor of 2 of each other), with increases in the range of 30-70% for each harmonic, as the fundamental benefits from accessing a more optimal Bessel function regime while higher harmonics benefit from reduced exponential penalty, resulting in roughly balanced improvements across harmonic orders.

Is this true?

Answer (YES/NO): NO